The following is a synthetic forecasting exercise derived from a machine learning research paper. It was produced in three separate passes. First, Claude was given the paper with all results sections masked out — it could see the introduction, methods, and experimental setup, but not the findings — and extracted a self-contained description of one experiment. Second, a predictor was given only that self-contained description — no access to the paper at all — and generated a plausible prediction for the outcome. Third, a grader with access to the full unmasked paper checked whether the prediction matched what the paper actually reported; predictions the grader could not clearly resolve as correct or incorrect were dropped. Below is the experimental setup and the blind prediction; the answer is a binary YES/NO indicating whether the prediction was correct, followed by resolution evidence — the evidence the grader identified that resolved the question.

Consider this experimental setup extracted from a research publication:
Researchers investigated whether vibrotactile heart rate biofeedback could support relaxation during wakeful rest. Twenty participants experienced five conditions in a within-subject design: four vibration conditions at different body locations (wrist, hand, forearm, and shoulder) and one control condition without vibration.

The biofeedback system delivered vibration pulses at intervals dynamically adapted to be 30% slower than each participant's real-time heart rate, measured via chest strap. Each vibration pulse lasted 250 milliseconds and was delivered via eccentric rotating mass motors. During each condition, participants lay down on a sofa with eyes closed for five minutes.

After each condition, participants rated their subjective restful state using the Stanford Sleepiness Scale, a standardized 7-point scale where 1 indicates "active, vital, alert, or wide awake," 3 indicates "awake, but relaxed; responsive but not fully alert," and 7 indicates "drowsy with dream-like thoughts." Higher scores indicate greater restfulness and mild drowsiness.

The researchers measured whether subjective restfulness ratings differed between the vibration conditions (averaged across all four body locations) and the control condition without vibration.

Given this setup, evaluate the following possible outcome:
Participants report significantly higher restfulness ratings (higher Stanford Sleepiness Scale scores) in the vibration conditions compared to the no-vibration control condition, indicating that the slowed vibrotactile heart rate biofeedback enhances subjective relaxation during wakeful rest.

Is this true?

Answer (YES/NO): NO